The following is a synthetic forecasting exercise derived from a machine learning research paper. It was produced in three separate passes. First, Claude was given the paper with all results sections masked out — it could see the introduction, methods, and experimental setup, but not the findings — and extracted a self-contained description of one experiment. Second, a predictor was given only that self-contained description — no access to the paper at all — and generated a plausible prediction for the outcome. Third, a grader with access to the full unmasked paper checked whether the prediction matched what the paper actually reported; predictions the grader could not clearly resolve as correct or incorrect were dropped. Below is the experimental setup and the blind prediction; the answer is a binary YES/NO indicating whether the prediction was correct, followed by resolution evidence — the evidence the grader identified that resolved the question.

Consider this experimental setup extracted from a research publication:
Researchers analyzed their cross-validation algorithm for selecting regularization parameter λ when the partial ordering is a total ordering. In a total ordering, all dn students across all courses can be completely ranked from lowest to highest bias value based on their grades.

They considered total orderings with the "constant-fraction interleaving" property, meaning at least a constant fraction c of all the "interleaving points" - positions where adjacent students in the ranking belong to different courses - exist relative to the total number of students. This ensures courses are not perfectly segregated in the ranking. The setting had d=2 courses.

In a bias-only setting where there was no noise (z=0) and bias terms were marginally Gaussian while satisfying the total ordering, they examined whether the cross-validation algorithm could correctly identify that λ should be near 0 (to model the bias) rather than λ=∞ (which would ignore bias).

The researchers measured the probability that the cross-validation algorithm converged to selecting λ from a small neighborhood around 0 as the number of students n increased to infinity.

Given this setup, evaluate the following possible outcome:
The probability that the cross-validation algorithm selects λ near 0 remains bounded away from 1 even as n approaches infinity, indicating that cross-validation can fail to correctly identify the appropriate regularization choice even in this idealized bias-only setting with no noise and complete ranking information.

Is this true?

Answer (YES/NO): NO